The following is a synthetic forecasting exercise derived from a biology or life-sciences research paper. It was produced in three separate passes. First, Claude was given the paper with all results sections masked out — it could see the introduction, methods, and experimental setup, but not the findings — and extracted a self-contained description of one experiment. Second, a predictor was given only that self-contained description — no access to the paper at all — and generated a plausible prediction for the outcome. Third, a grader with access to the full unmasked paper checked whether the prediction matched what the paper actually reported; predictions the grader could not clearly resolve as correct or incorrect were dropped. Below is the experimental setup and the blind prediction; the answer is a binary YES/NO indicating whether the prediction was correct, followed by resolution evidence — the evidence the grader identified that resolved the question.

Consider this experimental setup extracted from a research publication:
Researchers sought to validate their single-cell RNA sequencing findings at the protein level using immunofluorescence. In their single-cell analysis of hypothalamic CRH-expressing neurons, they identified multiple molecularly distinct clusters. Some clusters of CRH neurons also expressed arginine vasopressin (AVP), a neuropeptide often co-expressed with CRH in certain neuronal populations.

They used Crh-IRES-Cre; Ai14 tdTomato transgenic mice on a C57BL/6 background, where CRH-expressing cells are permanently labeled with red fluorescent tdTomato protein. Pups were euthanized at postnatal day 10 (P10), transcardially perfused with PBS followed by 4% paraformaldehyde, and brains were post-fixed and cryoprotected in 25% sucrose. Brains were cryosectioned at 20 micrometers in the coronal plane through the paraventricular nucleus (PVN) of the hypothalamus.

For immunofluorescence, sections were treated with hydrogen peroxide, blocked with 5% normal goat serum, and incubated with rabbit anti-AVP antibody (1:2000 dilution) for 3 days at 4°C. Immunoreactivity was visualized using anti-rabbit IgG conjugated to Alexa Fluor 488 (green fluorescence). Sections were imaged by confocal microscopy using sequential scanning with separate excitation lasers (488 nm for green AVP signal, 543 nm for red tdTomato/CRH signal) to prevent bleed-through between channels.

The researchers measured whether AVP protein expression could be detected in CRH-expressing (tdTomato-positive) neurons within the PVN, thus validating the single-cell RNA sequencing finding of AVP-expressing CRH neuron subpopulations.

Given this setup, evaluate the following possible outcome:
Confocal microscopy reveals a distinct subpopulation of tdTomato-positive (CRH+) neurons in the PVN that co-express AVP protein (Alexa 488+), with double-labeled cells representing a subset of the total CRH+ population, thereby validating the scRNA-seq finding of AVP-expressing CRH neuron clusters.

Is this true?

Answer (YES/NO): YES